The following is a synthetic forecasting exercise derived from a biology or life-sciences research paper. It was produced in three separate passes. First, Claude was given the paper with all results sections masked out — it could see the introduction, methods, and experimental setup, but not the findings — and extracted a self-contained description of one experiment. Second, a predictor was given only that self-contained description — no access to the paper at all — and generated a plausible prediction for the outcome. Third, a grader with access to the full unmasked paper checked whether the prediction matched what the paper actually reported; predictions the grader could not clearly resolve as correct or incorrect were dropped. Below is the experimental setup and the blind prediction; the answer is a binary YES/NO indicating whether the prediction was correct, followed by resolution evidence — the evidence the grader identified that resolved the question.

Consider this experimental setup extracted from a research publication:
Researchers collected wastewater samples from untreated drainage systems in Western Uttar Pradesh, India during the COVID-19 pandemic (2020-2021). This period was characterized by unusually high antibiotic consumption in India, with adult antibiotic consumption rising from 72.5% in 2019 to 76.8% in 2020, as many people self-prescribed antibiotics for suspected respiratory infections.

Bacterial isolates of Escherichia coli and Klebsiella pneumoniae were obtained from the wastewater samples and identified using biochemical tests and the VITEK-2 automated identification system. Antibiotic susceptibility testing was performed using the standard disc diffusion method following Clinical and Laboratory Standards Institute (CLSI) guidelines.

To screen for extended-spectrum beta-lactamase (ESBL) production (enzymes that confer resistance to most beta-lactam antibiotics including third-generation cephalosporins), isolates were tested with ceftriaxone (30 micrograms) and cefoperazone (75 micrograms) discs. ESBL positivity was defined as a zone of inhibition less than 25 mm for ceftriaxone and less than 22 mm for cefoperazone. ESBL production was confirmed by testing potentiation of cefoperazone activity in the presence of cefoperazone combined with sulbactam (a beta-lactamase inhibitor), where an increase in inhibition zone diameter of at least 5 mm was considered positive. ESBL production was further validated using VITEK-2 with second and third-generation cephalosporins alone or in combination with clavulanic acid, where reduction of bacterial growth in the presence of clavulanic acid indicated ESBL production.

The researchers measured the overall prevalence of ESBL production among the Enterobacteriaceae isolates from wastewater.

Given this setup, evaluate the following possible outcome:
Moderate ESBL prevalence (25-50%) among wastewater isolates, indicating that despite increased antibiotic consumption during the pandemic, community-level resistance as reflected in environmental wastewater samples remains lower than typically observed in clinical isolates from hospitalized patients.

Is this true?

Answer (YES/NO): NO